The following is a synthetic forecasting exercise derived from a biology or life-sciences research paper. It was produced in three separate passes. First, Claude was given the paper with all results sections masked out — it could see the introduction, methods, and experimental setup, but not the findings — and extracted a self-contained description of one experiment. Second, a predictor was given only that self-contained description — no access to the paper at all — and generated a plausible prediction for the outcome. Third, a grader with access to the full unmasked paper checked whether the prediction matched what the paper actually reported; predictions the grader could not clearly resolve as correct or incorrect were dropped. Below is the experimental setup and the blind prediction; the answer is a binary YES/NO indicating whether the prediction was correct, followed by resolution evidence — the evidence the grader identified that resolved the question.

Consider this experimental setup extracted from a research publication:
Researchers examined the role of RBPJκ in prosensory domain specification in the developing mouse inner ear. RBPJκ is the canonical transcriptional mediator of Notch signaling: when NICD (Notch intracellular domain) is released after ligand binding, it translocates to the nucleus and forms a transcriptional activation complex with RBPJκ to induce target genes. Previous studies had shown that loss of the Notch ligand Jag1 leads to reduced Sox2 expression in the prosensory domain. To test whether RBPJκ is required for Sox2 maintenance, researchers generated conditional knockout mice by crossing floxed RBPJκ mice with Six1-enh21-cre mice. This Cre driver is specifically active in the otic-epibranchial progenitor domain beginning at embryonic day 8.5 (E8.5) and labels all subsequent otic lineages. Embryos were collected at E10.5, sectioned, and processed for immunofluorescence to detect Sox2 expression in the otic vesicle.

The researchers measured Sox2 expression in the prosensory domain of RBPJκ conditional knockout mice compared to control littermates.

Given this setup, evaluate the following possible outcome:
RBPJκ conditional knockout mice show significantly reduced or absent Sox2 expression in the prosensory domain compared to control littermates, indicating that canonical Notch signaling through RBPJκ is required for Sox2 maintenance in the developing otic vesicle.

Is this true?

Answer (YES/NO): NO